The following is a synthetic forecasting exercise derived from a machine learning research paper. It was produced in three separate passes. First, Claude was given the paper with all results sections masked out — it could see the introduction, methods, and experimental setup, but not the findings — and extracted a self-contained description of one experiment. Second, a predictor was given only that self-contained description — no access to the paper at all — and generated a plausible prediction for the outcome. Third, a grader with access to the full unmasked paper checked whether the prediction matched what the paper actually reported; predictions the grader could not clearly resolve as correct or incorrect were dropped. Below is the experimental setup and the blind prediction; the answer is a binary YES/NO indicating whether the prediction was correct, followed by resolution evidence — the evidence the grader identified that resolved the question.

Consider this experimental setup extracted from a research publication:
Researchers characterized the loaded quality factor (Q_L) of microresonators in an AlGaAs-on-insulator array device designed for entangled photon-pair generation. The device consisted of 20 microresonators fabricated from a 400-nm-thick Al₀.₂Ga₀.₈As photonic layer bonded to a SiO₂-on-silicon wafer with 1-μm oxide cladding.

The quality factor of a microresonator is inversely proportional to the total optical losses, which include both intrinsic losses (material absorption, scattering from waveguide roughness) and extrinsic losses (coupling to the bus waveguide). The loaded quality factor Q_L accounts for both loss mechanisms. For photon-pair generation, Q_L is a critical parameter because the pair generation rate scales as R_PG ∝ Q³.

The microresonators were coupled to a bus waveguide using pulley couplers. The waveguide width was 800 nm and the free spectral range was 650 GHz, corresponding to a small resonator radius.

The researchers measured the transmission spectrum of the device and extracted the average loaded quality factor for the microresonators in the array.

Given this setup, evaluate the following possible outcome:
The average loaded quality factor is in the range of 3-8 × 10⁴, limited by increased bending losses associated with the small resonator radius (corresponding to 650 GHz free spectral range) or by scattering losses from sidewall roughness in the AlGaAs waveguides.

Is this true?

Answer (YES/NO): NO